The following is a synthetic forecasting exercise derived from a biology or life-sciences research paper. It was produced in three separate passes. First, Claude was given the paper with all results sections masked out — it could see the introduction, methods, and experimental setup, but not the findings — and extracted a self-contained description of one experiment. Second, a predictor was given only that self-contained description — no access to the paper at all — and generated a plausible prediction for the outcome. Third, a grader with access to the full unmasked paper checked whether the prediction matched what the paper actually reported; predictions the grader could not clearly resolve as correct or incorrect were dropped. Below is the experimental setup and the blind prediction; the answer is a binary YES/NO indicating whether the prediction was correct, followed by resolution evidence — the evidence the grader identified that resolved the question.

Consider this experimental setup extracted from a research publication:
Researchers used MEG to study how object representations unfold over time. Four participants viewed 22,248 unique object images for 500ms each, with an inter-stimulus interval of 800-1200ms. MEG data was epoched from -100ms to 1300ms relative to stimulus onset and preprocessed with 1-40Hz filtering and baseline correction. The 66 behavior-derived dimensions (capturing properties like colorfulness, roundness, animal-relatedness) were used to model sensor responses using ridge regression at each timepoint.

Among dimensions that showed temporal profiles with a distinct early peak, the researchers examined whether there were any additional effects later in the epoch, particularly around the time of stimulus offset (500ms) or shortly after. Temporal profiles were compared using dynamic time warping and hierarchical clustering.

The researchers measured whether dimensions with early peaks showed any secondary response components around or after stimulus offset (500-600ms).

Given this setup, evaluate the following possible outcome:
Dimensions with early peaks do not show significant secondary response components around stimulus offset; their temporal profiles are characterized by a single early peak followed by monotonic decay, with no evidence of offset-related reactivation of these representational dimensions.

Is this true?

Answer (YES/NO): NO